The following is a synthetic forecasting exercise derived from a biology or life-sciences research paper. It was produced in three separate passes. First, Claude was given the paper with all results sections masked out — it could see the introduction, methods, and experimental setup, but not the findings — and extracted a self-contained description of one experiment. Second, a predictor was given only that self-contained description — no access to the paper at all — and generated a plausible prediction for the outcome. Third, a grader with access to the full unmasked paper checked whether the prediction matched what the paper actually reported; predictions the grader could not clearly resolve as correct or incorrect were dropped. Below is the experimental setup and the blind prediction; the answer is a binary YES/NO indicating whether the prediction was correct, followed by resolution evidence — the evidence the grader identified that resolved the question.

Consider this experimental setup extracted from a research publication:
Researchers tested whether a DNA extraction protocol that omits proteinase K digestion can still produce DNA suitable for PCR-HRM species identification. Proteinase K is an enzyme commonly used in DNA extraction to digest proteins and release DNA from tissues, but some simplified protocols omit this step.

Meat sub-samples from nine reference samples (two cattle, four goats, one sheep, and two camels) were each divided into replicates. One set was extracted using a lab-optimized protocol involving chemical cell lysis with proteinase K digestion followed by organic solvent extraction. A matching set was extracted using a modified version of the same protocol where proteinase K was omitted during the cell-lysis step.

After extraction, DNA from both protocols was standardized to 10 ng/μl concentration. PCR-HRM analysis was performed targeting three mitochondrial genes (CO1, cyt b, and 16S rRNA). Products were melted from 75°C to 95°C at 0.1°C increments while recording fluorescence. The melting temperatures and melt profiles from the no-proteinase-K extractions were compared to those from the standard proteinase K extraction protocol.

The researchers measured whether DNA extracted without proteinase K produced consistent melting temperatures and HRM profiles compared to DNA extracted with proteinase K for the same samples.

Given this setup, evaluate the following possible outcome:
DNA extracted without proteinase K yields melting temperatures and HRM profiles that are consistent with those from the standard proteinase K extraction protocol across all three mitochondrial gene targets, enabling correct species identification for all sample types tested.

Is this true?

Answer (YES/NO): YES